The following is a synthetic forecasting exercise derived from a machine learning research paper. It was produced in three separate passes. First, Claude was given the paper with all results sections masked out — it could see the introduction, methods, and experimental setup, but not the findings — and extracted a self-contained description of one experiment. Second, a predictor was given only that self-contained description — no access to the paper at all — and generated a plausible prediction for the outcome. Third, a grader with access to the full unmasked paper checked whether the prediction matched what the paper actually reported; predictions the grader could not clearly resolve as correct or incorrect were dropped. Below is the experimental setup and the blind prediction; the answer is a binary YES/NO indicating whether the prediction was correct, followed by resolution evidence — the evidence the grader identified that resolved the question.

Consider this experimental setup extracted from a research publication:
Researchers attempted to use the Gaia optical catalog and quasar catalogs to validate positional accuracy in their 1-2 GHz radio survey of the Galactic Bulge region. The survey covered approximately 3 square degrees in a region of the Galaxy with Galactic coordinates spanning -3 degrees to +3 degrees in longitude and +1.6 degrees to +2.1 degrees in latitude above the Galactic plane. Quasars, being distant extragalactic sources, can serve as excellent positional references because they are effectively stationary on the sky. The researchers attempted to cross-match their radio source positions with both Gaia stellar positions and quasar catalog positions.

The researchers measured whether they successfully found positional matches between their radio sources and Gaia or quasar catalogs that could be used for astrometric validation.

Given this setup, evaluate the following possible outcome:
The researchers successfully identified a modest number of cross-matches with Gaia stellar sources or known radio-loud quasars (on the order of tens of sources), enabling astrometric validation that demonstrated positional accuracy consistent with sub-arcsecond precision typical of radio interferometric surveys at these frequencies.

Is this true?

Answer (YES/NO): NO